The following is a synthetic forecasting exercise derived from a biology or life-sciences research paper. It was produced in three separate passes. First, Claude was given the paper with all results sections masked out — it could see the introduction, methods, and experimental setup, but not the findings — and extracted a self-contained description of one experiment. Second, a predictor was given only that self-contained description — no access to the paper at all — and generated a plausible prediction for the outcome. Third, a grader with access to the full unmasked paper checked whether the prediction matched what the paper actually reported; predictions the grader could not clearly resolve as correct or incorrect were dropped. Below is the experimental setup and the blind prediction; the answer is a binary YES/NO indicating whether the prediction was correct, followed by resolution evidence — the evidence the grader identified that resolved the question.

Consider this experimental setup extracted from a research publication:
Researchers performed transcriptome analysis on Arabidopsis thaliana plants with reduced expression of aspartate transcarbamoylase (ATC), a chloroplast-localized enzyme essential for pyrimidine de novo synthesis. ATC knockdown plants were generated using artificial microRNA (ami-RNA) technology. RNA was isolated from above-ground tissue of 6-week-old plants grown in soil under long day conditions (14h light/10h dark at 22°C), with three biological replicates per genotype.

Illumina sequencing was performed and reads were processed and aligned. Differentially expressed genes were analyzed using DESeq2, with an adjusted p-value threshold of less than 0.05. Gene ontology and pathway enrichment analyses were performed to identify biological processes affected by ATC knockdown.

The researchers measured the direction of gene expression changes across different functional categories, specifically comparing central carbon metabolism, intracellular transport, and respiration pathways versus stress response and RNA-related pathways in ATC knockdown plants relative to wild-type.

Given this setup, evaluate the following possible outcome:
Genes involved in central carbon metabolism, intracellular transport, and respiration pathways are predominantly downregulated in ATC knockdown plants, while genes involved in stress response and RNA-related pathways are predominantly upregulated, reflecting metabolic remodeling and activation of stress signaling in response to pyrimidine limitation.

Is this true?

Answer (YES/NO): YES